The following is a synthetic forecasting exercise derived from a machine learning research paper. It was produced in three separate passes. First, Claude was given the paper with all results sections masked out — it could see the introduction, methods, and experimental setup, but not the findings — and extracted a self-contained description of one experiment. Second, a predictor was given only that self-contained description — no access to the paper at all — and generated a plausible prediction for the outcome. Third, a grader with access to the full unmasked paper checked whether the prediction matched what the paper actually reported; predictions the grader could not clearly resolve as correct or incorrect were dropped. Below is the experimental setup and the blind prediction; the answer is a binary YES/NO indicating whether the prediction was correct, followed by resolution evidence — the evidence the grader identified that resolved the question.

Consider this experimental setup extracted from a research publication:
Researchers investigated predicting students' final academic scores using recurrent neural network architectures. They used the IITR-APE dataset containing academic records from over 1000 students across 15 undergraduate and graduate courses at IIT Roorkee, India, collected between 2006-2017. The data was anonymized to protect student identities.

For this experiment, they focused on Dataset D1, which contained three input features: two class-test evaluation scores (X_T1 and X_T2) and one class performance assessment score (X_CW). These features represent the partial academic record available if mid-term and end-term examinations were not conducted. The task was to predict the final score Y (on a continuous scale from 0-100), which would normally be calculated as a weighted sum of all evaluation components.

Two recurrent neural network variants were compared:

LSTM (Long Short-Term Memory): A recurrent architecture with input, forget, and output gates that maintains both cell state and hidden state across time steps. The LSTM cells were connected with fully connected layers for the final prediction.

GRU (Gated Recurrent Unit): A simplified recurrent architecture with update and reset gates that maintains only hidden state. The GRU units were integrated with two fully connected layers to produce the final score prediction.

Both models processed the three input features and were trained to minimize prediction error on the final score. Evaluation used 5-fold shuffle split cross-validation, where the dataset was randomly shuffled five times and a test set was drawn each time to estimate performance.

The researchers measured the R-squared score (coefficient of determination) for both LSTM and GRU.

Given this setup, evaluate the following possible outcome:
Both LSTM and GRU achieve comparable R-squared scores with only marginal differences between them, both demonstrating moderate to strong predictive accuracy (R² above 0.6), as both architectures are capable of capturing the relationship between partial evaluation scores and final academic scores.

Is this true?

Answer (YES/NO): NO